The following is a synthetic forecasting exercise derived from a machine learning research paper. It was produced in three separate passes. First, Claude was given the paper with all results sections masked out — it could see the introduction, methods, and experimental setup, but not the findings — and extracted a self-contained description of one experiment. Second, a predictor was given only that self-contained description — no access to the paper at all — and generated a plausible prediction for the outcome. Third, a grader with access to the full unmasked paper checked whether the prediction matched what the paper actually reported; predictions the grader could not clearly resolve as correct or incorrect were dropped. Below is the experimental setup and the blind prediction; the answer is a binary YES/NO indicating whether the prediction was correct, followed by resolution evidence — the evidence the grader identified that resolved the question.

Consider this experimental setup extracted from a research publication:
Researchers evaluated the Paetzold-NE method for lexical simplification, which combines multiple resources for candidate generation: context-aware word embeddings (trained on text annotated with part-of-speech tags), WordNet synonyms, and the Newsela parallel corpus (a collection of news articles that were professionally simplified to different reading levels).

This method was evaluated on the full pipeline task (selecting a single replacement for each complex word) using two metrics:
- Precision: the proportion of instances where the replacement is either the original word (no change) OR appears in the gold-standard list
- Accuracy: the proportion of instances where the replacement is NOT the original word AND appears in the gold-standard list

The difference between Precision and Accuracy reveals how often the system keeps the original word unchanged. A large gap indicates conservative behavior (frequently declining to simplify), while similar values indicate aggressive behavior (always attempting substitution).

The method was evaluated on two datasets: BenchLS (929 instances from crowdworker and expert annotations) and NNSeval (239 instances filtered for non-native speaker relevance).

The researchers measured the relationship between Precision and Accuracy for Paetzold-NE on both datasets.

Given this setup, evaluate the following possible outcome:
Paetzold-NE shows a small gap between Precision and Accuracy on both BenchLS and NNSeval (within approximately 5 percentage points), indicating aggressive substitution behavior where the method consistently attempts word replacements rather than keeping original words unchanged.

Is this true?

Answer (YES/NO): NO